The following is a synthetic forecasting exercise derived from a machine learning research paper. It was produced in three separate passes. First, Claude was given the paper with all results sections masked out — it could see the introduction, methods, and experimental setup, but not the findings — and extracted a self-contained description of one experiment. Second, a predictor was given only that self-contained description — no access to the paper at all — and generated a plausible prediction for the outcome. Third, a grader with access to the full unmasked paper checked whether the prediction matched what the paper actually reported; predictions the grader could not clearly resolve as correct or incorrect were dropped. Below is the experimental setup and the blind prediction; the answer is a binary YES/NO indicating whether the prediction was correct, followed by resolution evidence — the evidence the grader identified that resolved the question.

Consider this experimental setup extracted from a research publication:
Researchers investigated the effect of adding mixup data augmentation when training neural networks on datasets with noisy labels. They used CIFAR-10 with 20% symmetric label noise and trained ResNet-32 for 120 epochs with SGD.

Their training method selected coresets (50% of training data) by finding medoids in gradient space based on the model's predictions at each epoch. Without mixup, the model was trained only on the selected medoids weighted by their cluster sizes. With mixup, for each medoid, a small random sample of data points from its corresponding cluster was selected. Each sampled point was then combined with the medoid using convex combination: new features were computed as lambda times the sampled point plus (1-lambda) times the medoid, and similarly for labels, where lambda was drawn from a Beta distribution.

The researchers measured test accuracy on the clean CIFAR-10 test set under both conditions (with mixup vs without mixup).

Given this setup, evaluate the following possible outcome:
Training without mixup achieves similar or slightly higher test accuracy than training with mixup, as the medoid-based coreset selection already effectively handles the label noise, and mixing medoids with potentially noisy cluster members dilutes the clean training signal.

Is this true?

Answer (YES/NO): NO